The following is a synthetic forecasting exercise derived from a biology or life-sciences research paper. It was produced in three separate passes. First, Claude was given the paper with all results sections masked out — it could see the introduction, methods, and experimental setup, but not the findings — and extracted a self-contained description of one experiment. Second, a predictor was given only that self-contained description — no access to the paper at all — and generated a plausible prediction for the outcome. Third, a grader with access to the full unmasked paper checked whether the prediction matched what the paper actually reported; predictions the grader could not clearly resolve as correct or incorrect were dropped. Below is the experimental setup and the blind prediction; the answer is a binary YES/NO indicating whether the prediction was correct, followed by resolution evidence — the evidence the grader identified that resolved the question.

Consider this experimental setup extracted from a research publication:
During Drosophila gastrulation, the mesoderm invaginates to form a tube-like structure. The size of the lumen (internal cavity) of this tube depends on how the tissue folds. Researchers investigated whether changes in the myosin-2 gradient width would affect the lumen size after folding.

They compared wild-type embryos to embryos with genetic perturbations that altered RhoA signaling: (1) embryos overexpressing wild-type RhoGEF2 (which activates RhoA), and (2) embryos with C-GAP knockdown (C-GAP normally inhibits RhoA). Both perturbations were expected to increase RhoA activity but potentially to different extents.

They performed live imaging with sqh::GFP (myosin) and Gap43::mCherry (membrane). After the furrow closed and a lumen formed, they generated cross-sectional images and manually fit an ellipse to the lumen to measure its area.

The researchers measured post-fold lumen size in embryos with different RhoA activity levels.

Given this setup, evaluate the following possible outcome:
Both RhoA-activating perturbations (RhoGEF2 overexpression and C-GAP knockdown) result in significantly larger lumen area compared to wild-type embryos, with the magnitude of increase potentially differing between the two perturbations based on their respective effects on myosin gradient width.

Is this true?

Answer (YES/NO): YES